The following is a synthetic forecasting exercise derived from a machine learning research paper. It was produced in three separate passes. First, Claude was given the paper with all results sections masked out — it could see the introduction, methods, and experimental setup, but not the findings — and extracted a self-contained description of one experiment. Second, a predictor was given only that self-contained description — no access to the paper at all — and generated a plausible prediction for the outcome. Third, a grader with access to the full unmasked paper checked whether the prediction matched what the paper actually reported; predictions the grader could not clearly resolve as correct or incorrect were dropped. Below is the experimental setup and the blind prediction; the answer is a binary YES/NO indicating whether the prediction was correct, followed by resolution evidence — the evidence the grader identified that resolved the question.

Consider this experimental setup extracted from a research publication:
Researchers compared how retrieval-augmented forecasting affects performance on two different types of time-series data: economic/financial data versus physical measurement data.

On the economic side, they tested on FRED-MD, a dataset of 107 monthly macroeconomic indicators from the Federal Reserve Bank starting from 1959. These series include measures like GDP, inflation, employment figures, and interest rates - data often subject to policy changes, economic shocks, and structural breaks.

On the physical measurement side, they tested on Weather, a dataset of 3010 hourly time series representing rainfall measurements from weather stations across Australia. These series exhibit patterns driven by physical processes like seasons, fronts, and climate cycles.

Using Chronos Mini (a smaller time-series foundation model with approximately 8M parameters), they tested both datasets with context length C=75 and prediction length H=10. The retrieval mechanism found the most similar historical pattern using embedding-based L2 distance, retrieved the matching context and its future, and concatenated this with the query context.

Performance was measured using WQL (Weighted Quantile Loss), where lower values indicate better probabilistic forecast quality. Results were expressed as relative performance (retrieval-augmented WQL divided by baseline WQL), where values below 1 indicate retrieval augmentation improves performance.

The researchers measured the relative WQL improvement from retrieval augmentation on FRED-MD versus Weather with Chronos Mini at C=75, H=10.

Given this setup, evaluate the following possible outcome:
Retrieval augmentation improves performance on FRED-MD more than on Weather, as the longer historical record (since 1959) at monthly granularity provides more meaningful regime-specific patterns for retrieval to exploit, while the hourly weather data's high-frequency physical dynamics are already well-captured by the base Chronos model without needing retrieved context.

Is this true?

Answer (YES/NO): YES